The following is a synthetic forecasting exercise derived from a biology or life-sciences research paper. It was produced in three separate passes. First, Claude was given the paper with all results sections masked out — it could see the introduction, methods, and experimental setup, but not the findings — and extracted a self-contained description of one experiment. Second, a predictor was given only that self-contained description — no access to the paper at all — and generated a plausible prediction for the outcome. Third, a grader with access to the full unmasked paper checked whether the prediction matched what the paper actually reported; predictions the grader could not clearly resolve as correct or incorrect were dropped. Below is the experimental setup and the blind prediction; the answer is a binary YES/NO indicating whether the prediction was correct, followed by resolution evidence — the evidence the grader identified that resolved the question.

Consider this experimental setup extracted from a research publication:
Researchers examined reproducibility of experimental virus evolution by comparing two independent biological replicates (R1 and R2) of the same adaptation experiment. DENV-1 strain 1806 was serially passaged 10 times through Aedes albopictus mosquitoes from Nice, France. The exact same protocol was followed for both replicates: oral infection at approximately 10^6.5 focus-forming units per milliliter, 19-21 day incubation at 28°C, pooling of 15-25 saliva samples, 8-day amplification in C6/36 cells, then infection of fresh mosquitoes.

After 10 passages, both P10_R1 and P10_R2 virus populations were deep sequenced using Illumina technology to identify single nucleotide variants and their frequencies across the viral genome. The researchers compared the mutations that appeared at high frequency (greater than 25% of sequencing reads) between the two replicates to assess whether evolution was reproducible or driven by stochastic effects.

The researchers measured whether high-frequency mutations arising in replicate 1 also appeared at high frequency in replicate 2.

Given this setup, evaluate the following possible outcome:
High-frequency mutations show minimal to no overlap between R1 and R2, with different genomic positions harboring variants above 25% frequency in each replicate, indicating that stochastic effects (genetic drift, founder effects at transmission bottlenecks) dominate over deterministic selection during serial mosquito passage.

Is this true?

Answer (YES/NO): NO